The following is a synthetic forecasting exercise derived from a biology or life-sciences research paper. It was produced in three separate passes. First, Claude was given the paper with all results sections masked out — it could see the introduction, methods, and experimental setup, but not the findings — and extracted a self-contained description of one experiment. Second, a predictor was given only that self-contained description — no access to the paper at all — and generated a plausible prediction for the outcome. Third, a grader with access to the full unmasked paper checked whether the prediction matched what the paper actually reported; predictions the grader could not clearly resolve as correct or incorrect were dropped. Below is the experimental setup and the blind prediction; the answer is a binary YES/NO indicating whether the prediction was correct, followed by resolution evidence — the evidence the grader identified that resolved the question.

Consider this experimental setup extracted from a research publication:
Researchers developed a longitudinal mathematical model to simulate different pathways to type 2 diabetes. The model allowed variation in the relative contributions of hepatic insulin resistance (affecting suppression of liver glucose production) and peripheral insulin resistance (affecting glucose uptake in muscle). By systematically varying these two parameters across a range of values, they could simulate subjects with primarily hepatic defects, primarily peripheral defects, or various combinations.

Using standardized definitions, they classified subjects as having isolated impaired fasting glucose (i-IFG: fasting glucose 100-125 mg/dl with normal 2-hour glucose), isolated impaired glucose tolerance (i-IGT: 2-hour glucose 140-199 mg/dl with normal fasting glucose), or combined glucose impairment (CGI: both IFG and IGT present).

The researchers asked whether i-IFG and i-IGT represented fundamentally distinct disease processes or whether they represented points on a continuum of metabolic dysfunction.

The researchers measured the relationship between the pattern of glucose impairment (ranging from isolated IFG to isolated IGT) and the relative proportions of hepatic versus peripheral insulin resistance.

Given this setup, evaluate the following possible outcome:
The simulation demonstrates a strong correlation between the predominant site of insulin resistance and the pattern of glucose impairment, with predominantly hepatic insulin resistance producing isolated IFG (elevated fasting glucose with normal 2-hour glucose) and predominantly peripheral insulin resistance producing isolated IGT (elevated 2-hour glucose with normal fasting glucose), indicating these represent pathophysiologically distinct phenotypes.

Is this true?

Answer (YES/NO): NO